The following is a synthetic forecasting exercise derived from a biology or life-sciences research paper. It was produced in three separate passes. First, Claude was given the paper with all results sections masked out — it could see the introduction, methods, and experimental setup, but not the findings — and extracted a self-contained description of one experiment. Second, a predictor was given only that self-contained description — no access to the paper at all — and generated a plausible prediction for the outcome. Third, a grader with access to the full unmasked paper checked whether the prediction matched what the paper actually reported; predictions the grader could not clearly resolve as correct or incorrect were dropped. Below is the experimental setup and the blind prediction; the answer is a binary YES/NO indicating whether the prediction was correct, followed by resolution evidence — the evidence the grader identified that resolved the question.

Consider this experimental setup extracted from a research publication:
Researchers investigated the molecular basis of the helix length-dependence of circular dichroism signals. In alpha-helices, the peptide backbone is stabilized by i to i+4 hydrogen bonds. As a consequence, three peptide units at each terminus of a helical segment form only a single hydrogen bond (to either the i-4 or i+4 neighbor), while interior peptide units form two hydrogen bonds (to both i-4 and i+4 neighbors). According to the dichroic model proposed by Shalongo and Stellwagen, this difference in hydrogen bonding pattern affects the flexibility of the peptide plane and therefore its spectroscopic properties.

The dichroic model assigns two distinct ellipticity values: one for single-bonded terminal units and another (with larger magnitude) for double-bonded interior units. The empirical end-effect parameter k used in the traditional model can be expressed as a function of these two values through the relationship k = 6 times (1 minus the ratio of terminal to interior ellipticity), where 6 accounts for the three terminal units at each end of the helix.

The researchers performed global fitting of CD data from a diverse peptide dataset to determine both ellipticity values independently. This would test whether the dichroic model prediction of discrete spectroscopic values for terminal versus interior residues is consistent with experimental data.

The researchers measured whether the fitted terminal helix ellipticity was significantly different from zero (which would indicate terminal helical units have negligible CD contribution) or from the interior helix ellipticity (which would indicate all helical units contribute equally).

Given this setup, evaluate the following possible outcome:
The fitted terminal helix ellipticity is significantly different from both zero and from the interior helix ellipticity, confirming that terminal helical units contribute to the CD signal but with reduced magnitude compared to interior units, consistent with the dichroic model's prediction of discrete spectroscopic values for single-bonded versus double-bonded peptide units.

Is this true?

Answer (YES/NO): YES